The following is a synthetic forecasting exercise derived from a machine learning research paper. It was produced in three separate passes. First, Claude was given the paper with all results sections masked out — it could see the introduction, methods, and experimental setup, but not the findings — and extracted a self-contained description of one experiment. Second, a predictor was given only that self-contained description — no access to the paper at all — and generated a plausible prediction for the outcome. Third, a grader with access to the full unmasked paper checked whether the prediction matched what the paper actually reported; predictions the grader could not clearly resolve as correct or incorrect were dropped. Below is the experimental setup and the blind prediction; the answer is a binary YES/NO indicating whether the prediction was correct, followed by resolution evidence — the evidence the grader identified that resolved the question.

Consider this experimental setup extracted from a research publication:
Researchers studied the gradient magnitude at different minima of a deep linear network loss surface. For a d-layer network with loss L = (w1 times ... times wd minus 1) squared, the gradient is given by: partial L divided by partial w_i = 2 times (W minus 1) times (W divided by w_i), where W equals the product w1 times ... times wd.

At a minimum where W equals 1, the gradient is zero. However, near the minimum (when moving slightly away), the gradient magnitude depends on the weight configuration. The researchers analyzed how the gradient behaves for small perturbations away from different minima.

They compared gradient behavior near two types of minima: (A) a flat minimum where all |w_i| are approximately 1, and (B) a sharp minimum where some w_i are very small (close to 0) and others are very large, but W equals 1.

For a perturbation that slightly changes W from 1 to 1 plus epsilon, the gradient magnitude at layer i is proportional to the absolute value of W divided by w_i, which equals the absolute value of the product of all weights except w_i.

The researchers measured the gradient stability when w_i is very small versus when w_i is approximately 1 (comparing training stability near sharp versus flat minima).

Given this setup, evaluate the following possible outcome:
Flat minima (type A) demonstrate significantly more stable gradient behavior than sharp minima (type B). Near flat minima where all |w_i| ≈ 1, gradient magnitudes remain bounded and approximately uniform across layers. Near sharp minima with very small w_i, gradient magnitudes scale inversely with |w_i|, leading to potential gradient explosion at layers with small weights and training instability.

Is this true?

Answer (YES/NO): YES